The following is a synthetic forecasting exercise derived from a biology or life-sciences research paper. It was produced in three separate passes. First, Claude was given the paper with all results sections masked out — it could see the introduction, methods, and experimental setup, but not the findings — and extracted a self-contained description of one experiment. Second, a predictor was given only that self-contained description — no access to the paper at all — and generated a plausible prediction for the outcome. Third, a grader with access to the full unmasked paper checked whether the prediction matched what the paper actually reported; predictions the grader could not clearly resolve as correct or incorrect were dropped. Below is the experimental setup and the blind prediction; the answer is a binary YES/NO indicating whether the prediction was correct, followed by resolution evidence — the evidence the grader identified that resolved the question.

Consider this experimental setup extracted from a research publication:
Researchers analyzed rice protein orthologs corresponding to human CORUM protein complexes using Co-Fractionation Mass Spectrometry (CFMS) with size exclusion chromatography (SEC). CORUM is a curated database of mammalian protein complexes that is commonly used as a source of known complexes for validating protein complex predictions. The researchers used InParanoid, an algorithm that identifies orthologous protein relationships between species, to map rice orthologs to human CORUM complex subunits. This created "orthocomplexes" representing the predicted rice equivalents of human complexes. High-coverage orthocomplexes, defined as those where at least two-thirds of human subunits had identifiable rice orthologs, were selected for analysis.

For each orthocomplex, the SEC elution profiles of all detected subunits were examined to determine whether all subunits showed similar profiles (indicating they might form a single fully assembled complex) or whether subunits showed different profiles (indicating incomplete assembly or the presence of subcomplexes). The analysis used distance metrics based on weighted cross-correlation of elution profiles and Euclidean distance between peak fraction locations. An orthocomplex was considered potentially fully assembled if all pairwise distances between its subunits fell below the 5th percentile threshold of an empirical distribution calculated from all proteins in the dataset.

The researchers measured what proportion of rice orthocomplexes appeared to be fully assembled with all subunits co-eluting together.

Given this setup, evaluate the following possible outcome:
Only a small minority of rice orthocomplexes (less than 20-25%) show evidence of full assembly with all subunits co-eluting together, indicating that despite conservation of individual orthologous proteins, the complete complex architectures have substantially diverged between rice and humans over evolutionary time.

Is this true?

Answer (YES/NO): YES